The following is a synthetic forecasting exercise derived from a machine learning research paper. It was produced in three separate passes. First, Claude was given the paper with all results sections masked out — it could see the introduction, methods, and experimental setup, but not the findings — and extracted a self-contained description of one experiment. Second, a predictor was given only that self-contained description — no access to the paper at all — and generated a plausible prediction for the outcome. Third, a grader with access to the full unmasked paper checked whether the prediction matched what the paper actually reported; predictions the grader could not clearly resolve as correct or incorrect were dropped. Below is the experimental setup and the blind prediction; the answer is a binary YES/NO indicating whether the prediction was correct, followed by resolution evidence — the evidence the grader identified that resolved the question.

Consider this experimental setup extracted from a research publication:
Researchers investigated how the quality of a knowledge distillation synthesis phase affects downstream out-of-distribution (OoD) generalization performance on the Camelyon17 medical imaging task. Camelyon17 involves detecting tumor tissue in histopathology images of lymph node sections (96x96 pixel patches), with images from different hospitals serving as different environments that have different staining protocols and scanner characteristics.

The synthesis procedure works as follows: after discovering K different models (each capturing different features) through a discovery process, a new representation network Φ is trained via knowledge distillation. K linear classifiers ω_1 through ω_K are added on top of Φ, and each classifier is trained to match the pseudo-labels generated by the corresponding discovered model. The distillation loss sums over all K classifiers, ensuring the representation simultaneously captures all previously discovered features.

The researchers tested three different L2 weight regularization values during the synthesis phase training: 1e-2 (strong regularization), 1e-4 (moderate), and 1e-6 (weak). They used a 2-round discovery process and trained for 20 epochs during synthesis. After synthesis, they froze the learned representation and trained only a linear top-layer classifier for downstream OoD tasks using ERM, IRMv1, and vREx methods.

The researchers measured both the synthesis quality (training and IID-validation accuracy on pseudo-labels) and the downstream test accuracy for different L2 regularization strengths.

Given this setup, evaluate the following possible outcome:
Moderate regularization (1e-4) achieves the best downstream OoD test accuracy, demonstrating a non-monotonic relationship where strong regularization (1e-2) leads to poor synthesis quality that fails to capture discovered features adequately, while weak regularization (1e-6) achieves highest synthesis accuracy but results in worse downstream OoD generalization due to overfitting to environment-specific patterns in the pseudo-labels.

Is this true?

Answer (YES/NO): NO